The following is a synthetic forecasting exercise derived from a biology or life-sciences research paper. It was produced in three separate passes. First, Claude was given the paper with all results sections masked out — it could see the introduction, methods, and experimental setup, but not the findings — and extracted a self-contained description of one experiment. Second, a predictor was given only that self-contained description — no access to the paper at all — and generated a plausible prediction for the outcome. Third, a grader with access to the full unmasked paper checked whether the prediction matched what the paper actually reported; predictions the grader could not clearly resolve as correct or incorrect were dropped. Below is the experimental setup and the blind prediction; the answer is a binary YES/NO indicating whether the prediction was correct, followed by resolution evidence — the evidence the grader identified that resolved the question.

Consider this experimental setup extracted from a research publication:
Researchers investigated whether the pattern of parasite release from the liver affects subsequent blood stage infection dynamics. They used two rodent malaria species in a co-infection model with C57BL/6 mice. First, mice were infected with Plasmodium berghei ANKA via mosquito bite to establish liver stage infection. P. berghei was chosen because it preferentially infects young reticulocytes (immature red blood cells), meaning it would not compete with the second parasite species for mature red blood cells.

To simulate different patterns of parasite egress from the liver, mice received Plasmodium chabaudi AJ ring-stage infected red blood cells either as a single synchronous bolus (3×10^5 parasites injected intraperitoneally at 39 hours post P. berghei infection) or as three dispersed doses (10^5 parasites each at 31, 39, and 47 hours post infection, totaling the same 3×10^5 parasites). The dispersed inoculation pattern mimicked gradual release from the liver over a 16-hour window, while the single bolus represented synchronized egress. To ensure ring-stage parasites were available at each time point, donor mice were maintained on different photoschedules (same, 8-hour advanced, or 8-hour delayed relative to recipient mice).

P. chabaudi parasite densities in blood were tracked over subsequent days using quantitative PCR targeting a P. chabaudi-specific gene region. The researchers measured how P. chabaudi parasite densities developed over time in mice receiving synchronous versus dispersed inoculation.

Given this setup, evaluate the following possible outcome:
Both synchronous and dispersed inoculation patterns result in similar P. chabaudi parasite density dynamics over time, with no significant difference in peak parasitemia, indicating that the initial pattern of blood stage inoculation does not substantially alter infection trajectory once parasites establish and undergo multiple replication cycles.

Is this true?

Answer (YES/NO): YES